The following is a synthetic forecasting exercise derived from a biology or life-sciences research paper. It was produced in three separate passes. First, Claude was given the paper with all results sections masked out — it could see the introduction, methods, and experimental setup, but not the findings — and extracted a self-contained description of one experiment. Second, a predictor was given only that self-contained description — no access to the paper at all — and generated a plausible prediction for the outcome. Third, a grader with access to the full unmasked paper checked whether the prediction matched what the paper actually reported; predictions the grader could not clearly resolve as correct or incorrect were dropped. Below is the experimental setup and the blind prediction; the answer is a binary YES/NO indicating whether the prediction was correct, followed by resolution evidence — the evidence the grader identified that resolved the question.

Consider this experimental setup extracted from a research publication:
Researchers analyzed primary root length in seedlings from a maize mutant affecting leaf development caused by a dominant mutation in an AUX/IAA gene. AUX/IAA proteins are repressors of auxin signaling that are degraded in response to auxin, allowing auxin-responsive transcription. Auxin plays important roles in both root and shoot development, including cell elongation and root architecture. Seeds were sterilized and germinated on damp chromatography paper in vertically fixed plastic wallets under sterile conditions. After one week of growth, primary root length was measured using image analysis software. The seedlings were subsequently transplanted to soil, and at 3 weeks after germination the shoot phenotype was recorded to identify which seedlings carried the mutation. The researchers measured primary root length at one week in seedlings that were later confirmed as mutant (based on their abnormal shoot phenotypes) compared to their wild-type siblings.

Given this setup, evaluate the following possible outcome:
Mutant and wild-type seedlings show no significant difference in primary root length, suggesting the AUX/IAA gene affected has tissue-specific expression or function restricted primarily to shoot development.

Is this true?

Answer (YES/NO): YES